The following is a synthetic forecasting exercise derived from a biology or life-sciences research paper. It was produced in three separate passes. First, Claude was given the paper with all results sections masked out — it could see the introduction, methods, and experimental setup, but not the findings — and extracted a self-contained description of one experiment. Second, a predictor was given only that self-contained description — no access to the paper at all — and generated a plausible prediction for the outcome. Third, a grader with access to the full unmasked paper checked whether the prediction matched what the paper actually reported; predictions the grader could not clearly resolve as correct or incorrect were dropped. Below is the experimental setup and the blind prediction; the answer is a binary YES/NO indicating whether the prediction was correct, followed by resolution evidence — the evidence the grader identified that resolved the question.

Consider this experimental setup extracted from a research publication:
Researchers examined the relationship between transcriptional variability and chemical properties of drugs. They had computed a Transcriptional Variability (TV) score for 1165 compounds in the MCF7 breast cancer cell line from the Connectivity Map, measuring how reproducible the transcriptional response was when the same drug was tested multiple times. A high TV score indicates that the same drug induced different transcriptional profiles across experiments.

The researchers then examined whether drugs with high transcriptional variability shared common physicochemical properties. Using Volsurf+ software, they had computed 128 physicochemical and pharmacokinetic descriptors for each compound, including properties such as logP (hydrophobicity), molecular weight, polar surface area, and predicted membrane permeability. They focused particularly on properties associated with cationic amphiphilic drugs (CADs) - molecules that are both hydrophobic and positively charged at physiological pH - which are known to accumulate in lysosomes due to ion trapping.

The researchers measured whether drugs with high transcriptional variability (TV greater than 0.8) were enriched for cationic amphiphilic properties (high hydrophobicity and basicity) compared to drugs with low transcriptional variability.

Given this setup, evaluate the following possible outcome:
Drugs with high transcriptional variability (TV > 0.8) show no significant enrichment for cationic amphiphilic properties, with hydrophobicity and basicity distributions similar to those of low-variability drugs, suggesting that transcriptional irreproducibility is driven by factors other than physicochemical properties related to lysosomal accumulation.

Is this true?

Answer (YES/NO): NO